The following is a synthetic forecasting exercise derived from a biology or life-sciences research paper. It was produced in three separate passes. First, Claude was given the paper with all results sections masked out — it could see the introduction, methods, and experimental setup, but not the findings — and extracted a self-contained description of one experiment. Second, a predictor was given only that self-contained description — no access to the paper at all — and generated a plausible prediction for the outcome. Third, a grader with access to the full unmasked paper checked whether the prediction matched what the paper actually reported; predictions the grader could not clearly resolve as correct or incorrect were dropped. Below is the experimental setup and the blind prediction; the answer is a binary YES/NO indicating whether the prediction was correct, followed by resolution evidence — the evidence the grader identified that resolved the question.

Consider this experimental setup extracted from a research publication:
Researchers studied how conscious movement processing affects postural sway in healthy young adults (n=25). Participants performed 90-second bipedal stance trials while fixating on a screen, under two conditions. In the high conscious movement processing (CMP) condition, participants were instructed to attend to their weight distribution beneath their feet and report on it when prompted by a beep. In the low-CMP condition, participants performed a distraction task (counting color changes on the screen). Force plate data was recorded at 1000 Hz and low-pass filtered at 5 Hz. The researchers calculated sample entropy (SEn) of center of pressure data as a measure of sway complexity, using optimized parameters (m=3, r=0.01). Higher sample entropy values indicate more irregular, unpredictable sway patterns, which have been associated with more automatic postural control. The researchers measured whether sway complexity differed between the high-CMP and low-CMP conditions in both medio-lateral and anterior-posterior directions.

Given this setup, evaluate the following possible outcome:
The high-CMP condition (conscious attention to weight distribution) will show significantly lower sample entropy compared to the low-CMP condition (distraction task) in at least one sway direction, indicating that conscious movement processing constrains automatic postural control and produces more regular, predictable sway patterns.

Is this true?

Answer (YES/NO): YES